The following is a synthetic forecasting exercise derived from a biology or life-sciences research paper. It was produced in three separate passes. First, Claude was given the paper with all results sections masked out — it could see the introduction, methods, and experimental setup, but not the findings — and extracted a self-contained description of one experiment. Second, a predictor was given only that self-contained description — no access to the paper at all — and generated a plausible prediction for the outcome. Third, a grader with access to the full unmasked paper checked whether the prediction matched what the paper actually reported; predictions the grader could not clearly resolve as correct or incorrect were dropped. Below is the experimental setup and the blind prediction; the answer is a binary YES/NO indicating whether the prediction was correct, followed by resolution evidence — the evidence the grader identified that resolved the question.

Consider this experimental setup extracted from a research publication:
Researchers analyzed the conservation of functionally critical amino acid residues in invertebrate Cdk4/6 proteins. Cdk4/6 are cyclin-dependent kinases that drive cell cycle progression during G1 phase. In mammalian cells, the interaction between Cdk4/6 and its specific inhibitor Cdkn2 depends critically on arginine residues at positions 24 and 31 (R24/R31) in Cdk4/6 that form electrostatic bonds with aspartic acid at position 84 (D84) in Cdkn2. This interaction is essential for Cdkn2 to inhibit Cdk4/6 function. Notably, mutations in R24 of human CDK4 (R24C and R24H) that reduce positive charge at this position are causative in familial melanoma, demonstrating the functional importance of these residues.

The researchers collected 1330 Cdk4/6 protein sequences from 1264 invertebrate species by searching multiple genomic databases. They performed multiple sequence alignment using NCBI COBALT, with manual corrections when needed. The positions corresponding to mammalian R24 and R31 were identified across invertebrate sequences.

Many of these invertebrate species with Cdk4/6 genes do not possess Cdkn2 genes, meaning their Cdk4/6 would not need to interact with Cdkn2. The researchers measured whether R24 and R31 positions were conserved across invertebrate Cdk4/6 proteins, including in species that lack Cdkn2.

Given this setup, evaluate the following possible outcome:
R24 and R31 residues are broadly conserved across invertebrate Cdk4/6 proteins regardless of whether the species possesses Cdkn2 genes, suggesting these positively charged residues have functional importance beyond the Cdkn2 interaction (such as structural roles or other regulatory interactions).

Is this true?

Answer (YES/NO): NO